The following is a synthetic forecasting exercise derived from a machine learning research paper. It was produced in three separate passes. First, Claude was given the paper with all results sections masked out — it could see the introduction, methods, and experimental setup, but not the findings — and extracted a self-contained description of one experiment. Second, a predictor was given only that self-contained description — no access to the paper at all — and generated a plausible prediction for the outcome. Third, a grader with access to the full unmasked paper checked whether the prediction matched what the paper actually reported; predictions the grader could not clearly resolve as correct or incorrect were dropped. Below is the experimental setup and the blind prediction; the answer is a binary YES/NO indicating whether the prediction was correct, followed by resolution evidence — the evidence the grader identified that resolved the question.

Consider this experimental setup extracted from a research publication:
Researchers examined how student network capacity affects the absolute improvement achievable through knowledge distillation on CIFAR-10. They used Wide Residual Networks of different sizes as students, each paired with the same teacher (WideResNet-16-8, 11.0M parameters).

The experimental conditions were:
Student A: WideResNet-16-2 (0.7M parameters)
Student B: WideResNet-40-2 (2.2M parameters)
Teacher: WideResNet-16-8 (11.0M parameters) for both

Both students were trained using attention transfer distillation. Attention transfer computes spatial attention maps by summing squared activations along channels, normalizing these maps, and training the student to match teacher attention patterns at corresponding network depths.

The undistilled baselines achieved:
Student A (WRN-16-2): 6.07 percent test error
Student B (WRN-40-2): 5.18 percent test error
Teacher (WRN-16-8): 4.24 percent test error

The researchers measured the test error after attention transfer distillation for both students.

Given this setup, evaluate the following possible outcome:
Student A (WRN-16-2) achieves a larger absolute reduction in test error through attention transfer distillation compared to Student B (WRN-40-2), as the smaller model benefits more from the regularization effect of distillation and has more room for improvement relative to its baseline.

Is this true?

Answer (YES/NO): NO